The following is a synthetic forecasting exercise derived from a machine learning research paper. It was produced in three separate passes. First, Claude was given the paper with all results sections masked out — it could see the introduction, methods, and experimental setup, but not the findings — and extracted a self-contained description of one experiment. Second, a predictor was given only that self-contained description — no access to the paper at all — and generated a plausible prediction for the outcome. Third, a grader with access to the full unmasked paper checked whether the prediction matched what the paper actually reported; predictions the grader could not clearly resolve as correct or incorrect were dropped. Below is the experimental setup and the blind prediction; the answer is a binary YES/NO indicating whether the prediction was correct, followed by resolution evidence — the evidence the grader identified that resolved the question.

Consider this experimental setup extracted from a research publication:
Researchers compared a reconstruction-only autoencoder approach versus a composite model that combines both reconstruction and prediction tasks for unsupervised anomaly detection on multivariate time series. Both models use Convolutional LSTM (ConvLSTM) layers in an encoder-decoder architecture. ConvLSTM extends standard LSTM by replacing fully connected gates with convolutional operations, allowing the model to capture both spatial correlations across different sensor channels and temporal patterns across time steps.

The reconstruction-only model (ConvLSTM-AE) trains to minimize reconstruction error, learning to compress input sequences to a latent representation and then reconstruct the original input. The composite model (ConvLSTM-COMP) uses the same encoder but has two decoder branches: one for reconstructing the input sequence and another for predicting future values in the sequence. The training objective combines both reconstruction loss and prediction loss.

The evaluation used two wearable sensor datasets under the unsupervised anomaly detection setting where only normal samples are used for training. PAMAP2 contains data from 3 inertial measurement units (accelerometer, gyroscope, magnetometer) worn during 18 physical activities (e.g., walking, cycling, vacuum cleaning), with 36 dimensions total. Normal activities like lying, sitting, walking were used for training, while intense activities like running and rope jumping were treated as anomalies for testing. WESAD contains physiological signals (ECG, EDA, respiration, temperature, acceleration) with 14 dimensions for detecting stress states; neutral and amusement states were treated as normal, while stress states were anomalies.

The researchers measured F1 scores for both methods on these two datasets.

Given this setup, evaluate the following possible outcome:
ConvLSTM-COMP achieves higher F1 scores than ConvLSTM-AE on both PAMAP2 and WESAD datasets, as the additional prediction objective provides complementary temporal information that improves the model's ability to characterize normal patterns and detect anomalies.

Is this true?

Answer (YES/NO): NO